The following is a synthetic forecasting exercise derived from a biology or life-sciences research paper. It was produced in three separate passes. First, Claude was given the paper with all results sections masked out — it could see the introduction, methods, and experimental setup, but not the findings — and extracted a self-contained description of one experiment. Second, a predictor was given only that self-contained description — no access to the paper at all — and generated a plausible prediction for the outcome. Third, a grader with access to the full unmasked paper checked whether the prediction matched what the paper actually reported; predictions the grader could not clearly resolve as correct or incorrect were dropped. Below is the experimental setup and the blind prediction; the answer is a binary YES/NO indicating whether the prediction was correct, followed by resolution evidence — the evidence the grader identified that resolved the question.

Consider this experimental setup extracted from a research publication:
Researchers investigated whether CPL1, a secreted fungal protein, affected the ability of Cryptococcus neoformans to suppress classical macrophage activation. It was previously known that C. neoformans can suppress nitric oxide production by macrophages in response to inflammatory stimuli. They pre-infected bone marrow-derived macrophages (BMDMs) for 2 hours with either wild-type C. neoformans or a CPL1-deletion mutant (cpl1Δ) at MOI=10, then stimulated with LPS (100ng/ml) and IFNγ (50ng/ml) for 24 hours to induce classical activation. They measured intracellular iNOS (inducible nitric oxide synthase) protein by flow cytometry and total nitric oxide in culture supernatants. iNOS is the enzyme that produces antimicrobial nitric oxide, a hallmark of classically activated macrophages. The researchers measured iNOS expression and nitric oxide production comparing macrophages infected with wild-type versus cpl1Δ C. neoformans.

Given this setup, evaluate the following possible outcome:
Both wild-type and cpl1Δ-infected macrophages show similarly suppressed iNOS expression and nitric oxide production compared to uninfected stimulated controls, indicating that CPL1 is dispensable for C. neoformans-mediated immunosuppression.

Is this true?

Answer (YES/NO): NO